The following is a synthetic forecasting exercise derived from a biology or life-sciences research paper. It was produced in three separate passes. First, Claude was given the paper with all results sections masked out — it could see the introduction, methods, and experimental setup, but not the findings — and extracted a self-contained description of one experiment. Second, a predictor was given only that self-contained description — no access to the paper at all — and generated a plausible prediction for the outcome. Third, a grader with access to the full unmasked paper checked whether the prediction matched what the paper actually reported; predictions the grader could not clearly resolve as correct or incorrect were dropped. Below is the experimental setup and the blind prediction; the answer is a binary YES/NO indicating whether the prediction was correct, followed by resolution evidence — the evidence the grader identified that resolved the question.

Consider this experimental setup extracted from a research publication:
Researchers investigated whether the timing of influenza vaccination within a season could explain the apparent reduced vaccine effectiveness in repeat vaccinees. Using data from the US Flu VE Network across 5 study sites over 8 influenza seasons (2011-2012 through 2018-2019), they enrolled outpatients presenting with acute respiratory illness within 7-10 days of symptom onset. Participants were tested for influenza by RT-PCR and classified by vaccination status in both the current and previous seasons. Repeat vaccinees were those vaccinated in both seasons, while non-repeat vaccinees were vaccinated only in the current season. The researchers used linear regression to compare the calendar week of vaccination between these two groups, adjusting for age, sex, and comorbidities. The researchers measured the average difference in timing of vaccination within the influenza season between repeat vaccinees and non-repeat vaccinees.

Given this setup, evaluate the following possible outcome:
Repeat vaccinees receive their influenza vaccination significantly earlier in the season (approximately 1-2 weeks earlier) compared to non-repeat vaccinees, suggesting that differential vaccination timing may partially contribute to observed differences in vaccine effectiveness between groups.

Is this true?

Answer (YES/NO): NO